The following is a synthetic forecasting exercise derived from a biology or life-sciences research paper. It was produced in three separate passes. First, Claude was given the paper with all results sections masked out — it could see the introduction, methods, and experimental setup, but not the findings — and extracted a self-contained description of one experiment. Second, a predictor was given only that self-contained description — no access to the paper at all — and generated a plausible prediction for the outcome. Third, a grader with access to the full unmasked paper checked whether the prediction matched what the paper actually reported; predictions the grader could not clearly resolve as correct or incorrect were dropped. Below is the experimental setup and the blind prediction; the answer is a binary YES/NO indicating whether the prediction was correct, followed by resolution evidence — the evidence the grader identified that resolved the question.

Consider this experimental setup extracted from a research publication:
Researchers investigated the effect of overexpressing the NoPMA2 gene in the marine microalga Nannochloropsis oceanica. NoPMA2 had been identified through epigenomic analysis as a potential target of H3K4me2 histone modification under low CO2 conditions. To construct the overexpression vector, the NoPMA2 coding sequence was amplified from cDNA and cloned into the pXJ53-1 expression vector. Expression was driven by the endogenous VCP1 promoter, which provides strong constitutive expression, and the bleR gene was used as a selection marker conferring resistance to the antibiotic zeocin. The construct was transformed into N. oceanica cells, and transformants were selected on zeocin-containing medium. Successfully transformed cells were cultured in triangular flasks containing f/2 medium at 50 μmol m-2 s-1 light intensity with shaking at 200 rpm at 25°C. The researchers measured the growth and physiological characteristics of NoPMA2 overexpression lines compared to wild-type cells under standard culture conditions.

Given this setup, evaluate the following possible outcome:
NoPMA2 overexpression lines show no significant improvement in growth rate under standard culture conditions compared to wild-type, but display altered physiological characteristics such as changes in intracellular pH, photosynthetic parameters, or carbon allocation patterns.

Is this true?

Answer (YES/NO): YES